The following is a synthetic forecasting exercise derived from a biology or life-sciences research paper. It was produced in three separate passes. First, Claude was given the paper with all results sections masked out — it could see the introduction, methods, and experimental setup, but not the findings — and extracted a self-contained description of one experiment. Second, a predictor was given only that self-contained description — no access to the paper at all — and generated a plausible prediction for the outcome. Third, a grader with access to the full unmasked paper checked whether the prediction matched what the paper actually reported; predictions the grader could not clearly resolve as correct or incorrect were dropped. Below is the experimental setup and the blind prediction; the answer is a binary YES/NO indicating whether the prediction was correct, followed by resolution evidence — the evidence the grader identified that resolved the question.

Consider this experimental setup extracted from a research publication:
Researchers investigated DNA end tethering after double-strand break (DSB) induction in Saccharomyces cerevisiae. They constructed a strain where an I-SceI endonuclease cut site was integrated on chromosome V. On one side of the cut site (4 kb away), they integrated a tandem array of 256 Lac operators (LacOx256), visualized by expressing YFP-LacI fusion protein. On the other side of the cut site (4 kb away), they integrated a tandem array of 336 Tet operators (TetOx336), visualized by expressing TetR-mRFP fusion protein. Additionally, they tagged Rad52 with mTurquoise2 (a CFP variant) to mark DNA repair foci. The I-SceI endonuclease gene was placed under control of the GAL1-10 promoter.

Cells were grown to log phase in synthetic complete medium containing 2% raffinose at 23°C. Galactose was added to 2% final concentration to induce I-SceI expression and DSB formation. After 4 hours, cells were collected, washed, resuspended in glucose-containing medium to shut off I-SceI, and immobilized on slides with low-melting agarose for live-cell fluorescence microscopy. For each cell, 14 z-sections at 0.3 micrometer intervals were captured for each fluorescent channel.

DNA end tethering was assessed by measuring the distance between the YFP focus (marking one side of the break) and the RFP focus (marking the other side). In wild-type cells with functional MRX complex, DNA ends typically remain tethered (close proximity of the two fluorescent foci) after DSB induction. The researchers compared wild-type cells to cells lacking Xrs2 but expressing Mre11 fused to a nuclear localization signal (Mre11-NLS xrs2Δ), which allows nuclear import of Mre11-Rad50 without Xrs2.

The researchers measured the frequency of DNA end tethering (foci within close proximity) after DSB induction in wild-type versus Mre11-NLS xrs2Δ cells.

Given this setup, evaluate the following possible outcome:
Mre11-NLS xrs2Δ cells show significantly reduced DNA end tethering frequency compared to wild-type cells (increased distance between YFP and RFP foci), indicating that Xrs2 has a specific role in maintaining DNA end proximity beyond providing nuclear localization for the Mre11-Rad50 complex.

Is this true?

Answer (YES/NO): YES